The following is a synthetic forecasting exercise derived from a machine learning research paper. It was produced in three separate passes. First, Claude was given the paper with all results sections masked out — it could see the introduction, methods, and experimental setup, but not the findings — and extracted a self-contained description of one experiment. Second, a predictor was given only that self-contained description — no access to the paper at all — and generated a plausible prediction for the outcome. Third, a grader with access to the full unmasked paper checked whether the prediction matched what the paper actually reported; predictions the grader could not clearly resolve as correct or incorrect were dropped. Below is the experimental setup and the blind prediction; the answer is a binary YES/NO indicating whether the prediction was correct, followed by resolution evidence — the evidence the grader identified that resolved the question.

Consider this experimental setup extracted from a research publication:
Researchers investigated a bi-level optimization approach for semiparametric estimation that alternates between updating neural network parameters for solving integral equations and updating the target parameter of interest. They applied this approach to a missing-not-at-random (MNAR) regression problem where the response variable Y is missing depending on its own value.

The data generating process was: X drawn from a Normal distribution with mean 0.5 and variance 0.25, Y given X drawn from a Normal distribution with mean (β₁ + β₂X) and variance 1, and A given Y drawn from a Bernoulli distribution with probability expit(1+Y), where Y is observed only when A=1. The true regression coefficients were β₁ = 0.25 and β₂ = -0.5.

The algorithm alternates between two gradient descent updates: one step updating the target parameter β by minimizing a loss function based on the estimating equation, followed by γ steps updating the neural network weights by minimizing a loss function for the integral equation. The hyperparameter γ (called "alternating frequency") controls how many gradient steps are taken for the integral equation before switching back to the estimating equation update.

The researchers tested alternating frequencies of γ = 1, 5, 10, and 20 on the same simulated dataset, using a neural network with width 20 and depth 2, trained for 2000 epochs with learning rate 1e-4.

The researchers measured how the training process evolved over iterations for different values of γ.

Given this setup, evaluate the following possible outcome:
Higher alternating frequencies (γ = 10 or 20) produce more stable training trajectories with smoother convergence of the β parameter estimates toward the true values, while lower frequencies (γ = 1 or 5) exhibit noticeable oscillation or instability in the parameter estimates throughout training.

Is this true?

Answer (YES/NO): YES